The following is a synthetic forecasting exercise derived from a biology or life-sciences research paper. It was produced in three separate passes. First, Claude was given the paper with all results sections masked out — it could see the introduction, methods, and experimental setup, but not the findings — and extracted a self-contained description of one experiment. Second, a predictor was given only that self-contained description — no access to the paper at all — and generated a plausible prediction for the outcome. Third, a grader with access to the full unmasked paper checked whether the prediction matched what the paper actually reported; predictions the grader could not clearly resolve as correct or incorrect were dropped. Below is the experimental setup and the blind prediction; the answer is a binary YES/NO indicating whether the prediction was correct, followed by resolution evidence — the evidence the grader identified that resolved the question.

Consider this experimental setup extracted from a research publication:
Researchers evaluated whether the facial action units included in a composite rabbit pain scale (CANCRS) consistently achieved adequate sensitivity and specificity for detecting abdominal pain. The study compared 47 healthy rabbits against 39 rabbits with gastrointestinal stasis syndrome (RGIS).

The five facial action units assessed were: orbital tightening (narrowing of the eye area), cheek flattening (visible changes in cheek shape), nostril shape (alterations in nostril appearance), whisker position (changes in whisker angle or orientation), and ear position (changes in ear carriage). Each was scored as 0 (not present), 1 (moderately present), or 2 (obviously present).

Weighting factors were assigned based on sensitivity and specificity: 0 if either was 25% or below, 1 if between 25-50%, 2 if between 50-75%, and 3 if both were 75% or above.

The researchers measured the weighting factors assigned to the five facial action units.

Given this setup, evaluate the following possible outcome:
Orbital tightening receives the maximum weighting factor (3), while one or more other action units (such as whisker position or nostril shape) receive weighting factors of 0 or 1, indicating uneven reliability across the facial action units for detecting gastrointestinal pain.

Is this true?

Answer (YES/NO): NO